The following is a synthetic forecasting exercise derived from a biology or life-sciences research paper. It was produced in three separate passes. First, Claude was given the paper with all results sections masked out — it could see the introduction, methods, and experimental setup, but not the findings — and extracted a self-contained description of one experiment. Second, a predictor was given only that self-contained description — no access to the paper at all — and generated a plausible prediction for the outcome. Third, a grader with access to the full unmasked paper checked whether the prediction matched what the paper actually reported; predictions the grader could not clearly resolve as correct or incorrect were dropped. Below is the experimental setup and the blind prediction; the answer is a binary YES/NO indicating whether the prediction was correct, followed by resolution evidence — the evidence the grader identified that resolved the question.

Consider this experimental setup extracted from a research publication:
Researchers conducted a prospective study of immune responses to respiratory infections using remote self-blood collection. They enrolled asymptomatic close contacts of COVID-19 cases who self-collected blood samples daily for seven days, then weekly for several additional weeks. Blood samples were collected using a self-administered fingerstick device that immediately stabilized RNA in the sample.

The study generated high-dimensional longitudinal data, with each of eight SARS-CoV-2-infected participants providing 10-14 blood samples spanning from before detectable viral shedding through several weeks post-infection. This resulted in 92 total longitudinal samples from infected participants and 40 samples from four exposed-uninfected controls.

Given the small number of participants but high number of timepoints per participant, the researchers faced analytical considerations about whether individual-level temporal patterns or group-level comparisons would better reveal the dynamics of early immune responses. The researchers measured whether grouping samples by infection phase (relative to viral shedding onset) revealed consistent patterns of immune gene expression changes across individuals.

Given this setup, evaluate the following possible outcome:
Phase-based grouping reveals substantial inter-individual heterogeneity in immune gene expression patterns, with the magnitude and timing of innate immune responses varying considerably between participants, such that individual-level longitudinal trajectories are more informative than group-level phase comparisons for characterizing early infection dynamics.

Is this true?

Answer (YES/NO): NO